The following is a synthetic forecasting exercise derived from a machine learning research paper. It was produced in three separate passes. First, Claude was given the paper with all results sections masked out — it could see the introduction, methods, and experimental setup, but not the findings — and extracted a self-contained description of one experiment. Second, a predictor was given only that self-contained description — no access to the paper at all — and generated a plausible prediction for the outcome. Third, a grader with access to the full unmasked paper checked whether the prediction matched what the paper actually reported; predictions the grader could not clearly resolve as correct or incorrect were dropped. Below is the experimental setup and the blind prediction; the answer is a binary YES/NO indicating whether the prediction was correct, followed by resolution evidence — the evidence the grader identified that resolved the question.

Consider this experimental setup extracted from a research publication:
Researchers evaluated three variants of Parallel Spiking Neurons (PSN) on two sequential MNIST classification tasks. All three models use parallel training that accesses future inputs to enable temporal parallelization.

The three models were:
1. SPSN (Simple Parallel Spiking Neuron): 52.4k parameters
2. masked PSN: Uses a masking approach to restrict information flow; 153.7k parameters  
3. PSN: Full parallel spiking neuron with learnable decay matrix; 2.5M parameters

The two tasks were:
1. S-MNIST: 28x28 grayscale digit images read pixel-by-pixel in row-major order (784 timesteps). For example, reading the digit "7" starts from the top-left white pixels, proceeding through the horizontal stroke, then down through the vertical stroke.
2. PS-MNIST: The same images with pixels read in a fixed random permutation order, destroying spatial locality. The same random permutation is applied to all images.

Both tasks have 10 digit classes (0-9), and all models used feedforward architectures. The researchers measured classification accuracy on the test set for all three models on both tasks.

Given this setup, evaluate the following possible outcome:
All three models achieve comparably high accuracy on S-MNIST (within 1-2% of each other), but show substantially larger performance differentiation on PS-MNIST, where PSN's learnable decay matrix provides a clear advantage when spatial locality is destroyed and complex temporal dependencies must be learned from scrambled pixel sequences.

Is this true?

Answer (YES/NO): NO